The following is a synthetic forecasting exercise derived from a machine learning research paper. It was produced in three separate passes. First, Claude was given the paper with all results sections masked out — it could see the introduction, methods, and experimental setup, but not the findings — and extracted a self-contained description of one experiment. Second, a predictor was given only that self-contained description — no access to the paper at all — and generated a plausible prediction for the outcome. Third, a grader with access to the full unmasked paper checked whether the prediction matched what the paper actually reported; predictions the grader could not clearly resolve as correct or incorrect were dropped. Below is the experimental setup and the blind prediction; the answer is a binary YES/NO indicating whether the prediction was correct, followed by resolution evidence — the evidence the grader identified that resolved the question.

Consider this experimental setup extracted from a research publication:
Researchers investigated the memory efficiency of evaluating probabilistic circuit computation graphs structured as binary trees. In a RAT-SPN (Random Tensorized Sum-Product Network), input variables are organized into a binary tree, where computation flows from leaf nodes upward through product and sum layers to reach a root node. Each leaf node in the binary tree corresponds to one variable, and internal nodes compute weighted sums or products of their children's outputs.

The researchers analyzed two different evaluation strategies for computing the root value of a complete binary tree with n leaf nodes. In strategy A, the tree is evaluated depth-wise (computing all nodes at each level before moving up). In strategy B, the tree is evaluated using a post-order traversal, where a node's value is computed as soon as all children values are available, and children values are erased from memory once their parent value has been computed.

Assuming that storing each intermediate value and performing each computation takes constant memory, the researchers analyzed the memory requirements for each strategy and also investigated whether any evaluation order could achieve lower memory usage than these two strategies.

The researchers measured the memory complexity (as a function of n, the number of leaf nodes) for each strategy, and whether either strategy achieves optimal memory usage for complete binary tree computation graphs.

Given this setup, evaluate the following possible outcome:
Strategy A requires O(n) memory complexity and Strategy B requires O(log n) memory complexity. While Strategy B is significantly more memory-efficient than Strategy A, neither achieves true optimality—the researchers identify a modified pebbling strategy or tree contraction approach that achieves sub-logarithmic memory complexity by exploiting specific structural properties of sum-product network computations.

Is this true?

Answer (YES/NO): NO